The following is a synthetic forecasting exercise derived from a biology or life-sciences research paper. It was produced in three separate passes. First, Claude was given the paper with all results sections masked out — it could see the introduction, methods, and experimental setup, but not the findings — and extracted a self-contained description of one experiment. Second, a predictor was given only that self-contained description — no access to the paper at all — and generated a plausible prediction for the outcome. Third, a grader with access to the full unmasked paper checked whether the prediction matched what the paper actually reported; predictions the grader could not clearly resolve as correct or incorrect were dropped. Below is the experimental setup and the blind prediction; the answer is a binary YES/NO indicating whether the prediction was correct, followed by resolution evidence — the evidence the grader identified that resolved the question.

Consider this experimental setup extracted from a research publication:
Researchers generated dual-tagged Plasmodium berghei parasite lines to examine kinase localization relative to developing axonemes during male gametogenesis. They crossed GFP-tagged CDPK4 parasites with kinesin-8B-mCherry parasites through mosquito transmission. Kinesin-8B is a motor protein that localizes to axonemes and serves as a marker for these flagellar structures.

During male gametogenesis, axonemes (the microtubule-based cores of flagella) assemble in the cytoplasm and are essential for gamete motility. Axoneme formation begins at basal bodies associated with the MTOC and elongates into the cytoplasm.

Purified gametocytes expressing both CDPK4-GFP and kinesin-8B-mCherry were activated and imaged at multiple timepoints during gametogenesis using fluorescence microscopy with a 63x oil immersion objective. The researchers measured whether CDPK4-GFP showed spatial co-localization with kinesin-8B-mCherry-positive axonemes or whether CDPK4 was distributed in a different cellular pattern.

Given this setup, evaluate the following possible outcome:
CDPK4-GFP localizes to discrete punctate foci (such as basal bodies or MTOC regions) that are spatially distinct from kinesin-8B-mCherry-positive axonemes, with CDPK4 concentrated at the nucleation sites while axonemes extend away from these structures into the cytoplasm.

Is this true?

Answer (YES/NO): NO